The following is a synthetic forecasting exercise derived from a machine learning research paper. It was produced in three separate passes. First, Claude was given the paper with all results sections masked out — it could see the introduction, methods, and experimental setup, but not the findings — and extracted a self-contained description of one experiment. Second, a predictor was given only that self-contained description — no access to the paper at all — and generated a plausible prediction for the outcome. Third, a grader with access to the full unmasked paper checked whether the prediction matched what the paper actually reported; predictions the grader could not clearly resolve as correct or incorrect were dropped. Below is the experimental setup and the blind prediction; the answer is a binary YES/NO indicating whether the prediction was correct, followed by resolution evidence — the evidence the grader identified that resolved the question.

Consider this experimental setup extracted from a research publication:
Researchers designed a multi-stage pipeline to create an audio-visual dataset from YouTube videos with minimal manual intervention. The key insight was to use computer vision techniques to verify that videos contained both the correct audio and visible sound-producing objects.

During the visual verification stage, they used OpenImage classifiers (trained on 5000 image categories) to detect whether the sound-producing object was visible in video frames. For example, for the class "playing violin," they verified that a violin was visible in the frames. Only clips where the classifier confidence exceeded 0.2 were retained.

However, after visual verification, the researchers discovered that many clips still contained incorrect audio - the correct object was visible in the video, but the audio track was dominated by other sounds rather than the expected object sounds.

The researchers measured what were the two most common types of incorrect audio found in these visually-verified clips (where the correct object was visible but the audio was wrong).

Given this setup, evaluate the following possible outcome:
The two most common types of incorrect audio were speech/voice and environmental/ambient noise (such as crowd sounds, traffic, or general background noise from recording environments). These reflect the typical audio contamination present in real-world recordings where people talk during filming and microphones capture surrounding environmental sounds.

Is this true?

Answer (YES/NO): NO